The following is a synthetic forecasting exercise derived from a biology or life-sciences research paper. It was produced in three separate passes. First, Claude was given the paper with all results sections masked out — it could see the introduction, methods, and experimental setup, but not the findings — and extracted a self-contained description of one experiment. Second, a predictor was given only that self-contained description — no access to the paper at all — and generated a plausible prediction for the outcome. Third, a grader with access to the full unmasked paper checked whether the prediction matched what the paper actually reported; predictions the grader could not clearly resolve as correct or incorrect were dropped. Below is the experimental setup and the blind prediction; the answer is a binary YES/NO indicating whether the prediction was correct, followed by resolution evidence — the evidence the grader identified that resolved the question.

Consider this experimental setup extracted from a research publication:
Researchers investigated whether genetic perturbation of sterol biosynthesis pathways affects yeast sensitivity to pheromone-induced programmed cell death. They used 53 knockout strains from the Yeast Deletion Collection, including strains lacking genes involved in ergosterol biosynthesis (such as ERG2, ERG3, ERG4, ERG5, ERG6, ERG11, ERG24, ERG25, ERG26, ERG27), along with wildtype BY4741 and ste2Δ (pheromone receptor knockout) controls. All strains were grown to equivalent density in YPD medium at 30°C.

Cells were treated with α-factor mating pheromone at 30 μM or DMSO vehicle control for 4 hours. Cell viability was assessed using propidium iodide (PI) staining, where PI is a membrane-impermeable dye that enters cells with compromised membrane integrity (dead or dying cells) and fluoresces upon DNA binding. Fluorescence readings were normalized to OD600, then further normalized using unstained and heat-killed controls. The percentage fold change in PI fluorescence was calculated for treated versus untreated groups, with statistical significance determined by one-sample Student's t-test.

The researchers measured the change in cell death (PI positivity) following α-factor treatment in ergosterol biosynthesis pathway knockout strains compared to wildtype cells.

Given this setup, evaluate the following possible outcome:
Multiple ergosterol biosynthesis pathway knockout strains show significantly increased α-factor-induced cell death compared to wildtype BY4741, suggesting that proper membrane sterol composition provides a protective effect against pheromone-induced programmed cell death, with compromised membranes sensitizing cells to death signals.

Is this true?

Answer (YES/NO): NO